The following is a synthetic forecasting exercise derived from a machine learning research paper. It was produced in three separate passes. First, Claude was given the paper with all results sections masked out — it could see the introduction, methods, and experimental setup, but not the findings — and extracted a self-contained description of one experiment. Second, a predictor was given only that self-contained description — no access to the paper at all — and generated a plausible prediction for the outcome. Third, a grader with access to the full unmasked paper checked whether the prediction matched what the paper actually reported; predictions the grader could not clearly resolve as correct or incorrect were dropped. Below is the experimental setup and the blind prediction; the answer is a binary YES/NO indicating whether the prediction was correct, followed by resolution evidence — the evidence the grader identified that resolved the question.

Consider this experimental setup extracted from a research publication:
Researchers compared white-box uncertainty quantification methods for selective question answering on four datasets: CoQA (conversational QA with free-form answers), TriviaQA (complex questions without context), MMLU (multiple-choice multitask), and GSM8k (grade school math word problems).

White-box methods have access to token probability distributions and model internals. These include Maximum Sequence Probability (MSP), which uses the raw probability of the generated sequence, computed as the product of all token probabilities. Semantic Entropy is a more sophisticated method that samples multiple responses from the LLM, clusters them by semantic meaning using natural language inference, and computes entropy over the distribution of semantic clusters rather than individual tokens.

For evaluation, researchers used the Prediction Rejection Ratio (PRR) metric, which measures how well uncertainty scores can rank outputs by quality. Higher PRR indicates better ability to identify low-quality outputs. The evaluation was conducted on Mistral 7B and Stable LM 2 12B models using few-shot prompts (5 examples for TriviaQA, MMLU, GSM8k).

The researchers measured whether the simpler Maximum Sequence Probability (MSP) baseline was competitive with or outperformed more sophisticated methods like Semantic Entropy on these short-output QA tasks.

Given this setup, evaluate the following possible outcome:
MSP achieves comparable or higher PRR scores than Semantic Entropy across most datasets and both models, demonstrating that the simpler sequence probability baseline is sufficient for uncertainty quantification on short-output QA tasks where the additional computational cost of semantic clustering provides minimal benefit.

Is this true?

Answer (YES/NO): NO